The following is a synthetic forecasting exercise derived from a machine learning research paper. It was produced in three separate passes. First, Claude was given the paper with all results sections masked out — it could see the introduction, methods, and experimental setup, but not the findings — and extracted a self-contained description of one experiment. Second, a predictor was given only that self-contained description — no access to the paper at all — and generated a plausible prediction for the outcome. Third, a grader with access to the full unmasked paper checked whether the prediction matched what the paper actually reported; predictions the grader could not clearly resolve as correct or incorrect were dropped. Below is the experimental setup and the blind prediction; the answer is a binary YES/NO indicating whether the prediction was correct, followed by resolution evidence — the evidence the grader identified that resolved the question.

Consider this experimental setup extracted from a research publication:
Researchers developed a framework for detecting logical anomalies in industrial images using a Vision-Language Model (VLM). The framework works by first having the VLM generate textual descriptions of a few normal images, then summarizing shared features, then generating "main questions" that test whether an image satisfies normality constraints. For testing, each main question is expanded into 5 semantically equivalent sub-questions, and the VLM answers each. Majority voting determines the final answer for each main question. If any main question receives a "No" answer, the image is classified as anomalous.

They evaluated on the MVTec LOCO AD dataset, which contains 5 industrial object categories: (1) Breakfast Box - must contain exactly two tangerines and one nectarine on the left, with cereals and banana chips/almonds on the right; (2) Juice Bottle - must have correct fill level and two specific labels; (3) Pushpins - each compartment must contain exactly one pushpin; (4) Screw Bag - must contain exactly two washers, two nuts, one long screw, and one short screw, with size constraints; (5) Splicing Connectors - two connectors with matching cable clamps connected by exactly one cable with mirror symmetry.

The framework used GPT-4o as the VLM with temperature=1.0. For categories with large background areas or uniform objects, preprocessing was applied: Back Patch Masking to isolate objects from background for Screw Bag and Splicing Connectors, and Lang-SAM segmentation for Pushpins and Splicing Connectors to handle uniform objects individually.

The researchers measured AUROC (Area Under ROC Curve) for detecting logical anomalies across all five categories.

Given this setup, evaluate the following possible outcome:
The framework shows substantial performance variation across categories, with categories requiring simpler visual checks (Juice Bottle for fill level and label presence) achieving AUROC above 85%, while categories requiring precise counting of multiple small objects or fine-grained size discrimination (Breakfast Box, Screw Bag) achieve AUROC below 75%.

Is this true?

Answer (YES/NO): NO